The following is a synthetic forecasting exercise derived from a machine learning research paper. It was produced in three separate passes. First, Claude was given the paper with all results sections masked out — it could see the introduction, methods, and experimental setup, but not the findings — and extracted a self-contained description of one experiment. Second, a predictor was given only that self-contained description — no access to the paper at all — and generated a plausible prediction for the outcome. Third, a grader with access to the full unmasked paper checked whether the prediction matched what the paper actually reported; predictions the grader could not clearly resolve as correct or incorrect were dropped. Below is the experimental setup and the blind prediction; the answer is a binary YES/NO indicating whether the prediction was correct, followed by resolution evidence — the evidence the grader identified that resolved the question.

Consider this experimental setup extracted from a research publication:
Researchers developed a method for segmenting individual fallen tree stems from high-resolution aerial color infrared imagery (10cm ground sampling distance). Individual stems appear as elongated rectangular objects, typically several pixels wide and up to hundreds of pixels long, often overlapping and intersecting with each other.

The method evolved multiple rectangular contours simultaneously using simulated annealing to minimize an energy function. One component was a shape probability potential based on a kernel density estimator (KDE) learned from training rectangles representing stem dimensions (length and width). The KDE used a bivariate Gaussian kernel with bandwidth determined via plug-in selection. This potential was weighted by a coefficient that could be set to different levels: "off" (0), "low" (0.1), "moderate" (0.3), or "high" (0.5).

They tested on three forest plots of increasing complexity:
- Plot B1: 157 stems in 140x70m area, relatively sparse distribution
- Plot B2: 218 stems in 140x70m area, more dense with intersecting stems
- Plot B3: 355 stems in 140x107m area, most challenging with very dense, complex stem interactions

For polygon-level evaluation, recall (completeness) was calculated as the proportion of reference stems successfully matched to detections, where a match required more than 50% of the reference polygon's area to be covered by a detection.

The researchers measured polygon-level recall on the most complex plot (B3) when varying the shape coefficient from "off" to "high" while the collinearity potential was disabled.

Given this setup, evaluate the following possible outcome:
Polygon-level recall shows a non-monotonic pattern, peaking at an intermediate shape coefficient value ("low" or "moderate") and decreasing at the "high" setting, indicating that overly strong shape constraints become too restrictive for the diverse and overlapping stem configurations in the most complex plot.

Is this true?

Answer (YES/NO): NO